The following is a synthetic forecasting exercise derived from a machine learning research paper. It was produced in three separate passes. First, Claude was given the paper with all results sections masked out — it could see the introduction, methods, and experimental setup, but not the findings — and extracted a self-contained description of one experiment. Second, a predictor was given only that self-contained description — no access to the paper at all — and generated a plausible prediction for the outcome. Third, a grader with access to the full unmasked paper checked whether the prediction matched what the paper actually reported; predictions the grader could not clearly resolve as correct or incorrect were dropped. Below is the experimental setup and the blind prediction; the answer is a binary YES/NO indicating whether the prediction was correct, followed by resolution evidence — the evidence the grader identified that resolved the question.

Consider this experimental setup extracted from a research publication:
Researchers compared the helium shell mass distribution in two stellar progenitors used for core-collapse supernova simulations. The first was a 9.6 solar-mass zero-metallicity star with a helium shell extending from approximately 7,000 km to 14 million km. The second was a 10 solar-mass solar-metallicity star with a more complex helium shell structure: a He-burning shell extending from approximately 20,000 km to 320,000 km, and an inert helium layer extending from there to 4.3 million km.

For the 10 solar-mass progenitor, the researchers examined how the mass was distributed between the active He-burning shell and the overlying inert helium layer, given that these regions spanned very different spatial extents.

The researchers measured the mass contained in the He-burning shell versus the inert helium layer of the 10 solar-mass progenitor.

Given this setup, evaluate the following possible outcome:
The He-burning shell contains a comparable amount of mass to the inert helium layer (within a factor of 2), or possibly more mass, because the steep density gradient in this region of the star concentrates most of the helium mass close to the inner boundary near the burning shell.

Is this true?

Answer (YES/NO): YES